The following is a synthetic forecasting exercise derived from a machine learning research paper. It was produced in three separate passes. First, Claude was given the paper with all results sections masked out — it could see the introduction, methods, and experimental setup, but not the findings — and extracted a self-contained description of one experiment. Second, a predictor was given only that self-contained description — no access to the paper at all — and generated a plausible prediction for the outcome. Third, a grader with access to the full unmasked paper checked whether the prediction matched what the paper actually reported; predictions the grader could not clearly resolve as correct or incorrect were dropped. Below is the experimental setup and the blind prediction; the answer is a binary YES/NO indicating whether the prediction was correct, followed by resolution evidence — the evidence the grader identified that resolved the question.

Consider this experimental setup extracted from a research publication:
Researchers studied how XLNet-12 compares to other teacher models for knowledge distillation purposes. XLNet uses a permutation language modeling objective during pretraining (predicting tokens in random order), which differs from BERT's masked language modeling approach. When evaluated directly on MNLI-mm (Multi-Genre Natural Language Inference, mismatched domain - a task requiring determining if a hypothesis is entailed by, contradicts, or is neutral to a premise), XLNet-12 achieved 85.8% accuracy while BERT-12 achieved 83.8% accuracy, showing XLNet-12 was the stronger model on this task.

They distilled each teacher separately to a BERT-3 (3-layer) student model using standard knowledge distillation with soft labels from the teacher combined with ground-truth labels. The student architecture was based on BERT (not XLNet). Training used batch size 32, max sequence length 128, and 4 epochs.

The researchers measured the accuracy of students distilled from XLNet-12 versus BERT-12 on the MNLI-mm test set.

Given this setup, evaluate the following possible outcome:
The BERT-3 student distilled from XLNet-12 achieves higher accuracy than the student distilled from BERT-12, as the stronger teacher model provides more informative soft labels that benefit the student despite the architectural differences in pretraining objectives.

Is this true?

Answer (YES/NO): NO